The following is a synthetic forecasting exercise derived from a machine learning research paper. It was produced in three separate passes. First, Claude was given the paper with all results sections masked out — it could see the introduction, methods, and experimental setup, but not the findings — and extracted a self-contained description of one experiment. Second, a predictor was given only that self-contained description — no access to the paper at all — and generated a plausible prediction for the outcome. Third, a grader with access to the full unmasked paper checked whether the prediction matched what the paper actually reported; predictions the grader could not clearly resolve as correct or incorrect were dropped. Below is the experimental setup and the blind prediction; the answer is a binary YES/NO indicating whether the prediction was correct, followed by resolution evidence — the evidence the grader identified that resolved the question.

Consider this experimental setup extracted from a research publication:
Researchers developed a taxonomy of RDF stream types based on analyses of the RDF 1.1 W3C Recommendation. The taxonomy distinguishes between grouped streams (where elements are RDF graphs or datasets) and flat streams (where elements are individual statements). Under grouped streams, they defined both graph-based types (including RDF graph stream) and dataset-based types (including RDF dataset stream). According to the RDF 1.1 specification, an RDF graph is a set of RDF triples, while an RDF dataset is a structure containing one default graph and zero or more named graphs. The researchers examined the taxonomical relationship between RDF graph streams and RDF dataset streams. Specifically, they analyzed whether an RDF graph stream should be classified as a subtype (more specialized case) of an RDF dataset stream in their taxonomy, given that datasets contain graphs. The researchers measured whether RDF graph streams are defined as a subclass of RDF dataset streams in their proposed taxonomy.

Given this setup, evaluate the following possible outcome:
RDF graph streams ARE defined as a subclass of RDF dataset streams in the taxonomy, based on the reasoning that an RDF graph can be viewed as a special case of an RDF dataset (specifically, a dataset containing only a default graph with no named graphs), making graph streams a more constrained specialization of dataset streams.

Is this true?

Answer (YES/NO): NO